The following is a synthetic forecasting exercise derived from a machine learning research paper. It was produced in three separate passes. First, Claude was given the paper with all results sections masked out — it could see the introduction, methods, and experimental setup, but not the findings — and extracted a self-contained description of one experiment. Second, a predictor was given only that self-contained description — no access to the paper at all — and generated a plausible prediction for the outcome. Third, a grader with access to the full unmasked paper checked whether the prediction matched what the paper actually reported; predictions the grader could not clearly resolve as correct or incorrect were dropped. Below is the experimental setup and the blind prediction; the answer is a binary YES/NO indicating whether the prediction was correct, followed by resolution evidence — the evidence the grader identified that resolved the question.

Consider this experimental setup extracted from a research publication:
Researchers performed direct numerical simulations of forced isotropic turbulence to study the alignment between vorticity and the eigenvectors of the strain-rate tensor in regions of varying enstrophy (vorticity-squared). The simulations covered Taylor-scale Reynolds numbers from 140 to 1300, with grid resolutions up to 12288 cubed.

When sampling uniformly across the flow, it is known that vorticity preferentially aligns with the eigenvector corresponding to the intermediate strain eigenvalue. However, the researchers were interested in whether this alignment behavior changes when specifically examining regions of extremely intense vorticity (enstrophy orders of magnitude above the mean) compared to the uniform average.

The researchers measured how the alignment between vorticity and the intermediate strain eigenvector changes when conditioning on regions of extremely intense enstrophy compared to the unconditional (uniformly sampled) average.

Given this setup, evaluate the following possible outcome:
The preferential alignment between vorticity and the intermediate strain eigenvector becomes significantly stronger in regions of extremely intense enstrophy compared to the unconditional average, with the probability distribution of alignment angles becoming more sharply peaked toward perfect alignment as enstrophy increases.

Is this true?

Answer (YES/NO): YES